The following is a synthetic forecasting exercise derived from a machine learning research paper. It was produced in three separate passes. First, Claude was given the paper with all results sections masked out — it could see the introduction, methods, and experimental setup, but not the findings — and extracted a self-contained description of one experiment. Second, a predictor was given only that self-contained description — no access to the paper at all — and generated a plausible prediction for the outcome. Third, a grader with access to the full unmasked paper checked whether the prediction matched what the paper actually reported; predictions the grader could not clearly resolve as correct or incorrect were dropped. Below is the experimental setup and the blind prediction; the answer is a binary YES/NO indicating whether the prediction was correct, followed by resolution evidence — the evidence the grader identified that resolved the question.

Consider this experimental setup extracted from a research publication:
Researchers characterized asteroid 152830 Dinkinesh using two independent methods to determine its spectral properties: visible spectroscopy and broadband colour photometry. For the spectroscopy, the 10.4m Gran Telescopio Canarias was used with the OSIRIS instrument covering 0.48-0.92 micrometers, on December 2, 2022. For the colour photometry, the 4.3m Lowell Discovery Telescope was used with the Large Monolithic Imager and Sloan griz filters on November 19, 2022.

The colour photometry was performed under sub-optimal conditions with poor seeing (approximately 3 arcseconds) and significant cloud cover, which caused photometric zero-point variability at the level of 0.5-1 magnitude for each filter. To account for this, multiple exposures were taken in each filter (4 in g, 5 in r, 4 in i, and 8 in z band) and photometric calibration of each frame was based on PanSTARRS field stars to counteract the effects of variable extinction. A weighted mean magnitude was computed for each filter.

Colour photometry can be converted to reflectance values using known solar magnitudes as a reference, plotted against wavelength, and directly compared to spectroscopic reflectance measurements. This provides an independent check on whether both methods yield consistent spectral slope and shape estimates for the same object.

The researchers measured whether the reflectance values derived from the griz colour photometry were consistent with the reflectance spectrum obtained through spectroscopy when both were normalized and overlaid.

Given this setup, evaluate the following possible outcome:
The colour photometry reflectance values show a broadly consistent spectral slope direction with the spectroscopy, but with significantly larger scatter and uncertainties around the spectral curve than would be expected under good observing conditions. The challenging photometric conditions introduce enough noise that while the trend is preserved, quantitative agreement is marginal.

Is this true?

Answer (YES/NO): NO